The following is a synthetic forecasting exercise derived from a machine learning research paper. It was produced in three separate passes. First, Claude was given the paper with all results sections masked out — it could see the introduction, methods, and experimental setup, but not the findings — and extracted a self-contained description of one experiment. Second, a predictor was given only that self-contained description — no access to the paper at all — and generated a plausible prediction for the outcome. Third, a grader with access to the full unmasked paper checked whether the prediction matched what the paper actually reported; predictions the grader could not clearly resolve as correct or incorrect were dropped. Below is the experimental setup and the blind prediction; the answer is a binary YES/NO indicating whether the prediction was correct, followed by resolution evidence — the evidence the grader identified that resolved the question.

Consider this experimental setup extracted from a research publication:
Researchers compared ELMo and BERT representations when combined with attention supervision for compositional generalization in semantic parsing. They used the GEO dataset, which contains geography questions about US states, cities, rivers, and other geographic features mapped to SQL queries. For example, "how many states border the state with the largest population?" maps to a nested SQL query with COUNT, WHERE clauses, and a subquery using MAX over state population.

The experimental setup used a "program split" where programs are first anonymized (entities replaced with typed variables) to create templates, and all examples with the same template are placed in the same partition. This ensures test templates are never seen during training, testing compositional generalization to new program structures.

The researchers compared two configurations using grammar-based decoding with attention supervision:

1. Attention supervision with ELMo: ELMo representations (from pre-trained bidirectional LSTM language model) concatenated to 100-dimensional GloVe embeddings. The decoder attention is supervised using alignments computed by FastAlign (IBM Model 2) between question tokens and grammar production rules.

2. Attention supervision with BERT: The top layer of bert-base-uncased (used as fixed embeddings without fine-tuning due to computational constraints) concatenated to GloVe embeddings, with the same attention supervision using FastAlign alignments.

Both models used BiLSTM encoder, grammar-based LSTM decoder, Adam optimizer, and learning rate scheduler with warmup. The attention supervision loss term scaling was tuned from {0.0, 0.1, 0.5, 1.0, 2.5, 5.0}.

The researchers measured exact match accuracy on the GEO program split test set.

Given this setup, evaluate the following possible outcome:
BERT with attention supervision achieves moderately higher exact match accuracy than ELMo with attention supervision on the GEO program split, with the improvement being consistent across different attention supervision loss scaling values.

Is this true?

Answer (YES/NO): NO